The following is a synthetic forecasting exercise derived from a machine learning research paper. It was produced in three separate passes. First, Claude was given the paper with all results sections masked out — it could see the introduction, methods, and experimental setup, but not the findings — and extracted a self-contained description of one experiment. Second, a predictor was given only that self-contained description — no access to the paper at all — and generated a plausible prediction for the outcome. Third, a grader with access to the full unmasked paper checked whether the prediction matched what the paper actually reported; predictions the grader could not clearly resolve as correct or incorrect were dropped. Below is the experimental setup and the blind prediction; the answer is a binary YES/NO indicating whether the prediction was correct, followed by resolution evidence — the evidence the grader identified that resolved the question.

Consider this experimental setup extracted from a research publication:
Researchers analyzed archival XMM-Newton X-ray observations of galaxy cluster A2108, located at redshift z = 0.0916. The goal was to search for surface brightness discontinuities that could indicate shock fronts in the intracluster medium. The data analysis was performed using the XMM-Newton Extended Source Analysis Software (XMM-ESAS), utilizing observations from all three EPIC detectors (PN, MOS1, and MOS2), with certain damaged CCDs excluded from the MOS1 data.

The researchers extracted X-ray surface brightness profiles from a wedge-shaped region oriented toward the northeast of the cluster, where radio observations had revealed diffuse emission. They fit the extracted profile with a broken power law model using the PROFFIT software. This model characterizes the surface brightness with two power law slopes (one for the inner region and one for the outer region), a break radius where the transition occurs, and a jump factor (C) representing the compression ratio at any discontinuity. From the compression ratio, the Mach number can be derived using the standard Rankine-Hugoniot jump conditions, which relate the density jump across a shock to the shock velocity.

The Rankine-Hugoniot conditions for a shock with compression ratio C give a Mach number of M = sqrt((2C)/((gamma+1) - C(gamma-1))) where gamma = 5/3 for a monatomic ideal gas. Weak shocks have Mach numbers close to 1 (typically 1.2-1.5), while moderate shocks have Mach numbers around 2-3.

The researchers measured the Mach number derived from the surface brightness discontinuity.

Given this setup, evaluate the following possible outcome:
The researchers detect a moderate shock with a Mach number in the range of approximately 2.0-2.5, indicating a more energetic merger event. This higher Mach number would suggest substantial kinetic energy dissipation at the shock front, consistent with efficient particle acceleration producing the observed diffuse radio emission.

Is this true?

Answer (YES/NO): NO